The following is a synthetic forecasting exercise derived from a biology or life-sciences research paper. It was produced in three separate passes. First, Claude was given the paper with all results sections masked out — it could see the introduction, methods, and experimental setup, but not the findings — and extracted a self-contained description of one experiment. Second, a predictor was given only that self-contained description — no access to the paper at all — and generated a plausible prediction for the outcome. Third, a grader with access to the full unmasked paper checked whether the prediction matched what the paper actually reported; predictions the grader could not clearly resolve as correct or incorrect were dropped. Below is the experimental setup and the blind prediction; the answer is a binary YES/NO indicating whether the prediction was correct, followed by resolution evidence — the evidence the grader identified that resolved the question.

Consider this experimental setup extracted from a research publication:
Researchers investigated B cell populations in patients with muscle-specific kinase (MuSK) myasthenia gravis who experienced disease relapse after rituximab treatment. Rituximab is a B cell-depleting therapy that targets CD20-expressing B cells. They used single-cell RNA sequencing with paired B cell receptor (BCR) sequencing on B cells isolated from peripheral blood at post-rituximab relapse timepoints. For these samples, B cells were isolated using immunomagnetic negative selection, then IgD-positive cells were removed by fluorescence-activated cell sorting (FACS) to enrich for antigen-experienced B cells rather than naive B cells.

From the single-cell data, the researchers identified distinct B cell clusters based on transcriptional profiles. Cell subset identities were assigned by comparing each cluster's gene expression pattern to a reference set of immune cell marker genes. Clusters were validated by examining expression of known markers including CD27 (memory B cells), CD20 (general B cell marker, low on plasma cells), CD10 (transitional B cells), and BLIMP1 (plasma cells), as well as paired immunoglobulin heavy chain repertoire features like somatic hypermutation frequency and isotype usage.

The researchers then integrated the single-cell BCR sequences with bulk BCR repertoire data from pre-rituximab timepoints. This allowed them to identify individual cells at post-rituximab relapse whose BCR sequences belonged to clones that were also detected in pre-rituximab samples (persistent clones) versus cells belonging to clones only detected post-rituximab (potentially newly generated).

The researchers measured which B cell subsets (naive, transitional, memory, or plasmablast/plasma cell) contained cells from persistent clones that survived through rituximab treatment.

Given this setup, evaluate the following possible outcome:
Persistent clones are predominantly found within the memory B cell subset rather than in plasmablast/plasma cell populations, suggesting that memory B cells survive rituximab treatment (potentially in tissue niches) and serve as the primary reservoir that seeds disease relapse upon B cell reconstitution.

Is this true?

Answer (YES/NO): NO